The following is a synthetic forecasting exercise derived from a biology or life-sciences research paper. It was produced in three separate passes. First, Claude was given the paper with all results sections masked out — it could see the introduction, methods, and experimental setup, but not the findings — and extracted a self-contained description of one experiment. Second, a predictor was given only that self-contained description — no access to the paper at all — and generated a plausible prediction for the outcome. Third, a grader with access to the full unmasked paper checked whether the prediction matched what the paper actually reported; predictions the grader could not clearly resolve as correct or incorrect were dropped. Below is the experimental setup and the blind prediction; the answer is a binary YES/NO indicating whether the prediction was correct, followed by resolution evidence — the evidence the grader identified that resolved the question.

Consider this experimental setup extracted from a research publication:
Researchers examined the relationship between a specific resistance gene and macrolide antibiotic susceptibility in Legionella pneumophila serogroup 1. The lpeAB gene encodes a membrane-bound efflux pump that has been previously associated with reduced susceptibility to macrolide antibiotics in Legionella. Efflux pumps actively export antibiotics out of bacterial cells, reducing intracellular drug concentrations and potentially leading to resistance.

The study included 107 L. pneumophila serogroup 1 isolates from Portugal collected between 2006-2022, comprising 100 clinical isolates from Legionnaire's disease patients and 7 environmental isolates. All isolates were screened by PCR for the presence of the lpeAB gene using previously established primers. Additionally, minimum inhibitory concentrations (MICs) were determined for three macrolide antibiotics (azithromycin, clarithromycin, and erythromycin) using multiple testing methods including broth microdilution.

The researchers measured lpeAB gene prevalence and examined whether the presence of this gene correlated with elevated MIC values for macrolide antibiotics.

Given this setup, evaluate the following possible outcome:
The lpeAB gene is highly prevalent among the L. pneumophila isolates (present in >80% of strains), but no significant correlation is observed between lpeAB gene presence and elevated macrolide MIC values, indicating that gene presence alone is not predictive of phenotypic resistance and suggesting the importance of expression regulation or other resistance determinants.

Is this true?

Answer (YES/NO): NO